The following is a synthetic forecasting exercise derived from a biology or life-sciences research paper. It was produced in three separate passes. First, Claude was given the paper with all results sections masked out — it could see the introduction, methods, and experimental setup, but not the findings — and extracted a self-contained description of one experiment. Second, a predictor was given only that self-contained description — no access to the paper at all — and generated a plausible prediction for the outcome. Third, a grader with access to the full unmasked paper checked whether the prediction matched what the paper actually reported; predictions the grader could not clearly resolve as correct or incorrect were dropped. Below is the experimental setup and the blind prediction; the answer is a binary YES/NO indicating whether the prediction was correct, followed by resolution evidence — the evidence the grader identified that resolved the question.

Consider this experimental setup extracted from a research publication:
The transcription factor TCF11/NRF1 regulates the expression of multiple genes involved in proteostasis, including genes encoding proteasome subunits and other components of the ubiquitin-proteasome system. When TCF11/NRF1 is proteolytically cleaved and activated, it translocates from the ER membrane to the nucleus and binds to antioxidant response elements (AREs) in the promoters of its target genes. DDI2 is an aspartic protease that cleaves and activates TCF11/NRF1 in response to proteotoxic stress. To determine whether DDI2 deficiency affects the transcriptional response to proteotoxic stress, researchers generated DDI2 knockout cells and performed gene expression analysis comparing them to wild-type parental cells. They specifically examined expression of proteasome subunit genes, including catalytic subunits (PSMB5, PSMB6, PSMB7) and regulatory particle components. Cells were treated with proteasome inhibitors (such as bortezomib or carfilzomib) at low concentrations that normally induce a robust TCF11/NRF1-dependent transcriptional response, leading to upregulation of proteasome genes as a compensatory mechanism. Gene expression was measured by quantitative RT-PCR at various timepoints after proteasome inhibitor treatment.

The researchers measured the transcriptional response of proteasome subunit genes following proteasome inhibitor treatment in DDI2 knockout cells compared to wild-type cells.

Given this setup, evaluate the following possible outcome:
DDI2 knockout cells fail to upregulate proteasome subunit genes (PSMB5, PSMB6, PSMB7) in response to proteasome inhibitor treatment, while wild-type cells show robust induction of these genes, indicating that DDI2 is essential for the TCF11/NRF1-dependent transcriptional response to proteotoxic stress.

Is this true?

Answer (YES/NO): NO